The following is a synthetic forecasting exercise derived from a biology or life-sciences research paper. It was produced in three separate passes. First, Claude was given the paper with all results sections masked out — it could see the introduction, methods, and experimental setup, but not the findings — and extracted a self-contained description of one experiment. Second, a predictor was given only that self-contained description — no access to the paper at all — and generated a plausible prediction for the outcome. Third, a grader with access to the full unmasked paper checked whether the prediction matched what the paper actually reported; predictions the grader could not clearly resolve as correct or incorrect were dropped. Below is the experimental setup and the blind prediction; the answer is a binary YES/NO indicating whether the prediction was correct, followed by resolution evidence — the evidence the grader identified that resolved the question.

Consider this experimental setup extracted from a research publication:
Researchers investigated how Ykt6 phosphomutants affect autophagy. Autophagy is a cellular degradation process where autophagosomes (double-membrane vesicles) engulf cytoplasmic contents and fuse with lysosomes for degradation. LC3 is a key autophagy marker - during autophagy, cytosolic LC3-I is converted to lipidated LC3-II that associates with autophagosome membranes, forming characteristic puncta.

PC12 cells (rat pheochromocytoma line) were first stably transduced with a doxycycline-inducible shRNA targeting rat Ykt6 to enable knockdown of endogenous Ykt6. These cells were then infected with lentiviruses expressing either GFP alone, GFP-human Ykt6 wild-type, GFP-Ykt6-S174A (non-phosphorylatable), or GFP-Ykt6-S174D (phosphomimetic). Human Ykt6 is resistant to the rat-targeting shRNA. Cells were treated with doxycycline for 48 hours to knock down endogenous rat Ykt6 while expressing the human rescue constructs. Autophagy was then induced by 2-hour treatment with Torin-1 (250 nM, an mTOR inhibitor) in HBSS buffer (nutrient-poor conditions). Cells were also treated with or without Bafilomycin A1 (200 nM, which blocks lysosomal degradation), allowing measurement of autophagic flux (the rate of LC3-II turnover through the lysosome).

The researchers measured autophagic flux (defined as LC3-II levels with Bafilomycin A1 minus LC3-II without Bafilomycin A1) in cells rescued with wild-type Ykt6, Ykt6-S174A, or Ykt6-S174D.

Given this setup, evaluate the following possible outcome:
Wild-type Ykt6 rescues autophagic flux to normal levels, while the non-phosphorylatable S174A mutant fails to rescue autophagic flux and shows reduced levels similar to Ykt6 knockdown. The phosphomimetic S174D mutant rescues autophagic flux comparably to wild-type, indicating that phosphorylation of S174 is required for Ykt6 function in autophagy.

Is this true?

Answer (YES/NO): NO